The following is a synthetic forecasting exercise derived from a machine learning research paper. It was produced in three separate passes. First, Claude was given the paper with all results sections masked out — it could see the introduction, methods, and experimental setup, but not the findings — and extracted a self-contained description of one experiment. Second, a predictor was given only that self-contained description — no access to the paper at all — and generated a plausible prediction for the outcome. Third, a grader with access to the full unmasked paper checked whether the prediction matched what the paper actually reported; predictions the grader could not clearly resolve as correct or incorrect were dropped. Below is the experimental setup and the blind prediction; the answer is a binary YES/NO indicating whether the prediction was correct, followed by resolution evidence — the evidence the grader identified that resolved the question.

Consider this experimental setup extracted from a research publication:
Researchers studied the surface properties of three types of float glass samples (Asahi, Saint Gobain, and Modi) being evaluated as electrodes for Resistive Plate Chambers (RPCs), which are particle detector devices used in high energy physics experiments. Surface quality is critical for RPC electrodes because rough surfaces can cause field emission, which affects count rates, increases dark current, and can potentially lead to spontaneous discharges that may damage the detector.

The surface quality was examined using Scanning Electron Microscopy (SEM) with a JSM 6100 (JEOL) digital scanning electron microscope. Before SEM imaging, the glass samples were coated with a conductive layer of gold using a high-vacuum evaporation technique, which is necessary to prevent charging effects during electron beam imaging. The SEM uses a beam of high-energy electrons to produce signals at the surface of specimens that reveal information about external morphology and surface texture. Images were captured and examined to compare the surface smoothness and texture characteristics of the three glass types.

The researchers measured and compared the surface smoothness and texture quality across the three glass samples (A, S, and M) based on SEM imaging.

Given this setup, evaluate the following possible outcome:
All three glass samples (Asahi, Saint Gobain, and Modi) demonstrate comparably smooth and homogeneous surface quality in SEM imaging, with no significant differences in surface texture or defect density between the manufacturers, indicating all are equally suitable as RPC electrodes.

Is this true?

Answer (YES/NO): NO